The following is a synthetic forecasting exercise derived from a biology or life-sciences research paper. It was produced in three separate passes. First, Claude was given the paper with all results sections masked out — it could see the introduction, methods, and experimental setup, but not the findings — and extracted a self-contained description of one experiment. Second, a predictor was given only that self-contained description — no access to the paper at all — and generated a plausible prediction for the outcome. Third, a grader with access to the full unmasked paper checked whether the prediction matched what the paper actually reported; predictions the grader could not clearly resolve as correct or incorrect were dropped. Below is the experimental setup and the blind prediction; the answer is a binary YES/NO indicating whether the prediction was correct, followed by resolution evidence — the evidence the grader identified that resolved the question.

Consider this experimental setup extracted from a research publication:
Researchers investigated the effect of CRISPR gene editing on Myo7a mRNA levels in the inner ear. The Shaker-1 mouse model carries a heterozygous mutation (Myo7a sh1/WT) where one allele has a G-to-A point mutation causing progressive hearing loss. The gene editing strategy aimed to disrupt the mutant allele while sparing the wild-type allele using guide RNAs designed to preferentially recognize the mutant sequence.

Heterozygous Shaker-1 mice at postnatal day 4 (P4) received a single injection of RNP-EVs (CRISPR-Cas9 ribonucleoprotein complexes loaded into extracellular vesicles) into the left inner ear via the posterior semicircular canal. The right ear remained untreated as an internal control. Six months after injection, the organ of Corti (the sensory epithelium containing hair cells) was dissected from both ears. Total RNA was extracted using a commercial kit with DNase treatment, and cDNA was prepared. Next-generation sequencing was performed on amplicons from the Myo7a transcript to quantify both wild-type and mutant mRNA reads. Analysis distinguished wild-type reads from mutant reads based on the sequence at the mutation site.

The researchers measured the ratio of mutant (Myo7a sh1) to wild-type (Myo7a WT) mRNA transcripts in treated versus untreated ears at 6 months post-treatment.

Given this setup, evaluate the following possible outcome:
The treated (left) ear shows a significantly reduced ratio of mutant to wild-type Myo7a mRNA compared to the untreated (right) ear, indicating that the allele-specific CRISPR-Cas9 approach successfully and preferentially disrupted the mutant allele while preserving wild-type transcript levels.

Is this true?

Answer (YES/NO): YES